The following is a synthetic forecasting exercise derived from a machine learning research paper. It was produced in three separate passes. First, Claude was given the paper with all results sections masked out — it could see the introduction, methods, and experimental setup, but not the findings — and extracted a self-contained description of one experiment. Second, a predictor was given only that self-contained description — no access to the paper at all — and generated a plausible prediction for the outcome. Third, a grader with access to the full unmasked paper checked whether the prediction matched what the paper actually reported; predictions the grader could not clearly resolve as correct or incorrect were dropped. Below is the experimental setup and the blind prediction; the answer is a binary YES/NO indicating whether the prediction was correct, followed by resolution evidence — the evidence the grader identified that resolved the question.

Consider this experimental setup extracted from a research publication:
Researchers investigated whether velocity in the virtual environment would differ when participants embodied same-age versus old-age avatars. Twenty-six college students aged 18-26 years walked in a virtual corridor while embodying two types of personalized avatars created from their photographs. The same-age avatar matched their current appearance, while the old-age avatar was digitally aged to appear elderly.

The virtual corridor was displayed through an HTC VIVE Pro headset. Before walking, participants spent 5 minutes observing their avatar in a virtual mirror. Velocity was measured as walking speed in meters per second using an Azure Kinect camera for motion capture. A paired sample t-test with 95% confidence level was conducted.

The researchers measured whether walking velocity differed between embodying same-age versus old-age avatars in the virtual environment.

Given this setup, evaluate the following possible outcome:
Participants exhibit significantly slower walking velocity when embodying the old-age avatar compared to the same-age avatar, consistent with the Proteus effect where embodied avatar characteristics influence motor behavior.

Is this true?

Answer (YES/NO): NO